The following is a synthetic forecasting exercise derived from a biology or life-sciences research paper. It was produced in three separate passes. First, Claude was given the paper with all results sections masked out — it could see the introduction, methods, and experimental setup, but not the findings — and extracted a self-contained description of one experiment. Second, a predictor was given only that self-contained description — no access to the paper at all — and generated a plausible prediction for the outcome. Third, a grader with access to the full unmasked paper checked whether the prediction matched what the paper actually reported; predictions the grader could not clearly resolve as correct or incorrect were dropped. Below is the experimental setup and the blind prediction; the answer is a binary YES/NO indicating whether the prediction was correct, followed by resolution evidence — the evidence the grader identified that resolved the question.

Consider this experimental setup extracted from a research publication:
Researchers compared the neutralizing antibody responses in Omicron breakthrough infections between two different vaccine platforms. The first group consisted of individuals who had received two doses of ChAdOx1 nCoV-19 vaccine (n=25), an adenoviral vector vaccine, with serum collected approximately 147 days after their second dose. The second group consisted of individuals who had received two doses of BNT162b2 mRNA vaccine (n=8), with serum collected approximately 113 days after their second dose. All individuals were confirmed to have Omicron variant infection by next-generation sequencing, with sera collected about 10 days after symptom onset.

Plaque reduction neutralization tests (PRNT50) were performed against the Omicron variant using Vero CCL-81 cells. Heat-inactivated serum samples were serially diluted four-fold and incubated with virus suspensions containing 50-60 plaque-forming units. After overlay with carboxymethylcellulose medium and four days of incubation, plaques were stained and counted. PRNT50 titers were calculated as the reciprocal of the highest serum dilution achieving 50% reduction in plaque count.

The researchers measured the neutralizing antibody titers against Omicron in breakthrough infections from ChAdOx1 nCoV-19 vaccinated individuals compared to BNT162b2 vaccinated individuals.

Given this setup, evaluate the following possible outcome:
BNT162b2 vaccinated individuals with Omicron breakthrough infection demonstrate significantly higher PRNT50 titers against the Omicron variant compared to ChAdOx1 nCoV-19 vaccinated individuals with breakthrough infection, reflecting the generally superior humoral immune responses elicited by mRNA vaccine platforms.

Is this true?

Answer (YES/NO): NO